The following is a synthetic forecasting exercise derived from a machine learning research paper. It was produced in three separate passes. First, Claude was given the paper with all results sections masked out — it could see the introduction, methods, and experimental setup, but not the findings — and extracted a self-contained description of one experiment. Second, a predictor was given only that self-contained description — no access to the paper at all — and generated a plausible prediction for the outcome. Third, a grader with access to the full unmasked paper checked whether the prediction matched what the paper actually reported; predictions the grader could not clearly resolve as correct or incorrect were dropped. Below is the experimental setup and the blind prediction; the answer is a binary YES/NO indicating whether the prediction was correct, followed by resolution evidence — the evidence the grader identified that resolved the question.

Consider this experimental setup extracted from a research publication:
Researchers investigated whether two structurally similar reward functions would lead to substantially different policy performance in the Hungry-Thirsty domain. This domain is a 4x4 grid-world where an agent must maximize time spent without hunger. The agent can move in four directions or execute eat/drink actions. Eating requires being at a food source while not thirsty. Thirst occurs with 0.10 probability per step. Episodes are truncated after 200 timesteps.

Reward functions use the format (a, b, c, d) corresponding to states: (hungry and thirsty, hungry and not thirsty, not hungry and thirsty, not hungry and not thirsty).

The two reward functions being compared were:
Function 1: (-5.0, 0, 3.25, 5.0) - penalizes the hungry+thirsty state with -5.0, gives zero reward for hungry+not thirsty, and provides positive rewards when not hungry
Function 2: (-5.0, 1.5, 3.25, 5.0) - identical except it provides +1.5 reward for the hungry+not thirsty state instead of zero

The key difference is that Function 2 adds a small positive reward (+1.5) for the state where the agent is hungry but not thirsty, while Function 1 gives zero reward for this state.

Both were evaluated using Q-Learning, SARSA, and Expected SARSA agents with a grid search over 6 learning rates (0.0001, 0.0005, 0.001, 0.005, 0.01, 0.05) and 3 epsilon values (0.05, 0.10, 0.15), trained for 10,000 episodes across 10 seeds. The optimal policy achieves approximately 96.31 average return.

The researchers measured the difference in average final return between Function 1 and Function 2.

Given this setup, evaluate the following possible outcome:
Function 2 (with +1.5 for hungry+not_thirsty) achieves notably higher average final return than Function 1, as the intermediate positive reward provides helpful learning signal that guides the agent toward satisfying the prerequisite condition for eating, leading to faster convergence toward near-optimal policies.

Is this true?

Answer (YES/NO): NO